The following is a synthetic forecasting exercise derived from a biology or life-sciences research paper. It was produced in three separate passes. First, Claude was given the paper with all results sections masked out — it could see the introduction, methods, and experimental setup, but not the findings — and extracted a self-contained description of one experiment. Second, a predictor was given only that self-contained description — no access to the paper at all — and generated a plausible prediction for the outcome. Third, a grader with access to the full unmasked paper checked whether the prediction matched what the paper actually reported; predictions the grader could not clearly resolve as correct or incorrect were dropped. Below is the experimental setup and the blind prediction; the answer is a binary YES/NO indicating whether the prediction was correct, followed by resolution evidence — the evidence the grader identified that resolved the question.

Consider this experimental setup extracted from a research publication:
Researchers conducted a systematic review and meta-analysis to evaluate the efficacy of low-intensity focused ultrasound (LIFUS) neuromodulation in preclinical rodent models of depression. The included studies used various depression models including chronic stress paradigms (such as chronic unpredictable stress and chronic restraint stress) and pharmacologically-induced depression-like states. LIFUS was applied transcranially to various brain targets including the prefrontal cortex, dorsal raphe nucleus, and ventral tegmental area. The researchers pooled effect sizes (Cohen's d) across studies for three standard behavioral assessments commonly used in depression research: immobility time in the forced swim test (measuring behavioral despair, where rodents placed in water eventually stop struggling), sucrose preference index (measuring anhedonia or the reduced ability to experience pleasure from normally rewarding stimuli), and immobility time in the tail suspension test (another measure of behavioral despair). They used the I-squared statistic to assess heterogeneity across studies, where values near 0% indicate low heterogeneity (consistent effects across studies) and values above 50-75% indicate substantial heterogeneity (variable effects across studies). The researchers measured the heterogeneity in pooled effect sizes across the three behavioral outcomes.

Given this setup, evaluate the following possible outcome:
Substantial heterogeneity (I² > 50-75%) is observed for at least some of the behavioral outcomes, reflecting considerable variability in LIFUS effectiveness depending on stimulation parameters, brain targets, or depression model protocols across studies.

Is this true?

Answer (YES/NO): YES